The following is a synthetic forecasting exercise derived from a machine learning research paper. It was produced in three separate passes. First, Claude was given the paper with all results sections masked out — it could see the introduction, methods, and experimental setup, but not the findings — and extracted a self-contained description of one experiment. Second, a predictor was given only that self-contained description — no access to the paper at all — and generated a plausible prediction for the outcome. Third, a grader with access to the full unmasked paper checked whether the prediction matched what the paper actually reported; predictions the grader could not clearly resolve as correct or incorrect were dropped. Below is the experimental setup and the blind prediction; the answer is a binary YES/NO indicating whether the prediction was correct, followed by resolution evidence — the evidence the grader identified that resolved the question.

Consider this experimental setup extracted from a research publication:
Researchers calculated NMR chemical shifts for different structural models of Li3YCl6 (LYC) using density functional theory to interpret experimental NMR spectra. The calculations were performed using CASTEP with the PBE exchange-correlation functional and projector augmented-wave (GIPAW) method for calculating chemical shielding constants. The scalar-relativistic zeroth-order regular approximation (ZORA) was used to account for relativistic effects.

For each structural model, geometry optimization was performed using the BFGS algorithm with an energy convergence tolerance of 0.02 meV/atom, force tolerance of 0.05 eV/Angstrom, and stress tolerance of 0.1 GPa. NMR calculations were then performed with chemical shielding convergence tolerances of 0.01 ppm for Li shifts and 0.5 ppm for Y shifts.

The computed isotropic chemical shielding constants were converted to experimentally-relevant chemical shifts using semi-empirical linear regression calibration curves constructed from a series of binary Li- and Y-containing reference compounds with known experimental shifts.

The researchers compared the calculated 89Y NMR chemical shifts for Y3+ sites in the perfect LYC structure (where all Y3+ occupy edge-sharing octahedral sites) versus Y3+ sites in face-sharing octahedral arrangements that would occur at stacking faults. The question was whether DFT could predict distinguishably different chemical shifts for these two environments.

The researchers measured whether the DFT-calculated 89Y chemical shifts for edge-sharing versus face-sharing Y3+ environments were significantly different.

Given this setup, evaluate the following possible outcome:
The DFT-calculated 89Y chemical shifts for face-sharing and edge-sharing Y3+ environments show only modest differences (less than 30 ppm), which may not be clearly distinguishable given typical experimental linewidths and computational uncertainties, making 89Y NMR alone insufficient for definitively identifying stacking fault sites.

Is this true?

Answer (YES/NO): NO